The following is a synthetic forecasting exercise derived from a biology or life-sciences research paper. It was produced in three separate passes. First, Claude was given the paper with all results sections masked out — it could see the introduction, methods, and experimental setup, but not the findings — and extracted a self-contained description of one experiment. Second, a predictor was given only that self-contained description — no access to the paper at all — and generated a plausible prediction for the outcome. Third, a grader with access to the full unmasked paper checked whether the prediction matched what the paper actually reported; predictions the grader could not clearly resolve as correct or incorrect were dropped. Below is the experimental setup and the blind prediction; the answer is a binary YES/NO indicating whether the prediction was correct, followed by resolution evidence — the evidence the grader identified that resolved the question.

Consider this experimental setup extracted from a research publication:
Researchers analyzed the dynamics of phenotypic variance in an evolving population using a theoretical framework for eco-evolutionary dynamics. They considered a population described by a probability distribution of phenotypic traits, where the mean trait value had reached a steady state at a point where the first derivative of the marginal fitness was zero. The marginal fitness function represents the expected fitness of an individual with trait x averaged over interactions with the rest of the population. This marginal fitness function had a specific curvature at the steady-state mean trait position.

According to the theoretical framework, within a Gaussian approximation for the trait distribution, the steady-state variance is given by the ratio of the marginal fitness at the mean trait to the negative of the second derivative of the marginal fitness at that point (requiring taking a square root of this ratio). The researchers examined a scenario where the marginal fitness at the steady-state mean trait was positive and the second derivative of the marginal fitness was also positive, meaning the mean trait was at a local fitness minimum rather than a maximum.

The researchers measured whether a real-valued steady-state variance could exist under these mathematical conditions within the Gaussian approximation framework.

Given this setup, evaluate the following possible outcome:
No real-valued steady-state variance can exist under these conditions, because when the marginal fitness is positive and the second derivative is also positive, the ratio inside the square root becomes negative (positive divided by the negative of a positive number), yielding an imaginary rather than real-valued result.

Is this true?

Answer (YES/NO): YES